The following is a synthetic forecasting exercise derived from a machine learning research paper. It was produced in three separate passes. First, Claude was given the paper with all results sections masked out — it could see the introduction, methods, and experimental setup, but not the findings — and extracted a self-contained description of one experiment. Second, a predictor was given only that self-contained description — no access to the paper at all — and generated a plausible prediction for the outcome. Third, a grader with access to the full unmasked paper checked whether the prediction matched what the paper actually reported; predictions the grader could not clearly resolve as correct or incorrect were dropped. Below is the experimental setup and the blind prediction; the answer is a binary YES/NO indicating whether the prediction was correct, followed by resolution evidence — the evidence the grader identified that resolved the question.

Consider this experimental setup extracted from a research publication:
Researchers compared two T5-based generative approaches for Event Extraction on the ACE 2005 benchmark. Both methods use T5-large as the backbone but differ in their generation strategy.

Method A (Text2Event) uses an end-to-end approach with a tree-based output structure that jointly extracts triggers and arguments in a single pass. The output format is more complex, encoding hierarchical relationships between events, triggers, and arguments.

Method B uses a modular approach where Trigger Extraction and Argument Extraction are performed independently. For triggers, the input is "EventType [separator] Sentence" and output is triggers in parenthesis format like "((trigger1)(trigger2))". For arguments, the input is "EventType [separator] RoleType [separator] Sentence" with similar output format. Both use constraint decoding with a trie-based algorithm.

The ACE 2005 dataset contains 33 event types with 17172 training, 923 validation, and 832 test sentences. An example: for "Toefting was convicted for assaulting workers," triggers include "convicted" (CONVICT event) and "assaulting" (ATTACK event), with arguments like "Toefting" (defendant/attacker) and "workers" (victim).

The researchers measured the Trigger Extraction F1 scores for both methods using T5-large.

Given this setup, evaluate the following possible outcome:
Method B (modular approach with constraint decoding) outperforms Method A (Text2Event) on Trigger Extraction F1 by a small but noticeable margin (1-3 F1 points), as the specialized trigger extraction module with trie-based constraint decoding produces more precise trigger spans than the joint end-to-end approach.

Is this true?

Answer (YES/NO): NO